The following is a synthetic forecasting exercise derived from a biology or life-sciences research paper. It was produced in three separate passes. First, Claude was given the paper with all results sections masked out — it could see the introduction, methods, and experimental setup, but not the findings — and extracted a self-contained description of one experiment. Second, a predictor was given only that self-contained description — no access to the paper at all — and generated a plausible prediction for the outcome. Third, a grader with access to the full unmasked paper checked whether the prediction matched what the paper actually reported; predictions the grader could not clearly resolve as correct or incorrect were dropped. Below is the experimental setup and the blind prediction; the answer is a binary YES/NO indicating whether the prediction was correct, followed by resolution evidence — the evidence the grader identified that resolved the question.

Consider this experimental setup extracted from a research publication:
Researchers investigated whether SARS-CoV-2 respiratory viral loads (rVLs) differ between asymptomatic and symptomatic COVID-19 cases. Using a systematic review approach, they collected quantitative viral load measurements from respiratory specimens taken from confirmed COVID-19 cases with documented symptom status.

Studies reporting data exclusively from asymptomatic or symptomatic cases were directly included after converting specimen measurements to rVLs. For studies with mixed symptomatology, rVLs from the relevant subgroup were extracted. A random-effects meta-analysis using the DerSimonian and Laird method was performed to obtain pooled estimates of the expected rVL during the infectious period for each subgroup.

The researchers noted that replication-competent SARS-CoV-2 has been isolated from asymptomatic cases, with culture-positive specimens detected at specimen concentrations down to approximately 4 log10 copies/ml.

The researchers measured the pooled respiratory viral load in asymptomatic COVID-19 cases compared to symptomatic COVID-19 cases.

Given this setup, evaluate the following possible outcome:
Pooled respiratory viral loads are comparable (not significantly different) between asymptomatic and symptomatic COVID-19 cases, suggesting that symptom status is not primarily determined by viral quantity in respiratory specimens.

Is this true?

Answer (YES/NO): YES